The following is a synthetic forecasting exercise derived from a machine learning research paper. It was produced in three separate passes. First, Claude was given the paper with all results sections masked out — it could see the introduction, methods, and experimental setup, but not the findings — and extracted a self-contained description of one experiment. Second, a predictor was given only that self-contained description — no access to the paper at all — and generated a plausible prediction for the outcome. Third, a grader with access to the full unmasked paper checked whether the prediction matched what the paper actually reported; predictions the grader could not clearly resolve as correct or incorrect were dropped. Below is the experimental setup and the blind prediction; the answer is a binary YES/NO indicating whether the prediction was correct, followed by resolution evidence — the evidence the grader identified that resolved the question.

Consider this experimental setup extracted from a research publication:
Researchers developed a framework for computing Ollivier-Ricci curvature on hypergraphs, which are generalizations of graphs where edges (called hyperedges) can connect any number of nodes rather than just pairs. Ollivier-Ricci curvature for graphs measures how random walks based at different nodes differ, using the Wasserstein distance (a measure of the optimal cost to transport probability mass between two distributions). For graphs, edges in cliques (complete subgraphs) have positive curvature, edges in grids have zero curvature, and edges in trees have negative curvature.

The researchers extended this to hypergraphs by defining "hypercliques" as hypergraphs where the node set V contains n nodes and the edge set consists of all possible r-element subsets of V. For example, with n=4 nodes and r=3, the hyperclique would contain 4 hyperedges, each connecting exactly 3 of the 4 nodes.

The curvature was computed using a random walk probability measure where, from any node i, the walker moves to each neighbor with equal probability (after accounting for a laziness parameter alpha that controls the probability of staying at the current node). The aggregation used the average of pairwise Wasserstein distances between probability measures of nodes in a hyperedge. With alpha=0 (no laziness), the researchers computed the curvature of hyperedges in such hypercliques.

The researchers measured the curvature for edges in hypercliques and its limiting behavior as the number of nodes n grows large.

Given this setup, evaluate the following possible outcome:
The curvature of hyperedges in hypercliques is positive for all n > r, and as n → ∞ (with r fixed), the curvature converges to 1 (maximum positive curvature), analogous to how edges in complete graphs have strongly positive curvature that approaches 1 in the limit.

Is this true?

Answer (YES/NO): YES